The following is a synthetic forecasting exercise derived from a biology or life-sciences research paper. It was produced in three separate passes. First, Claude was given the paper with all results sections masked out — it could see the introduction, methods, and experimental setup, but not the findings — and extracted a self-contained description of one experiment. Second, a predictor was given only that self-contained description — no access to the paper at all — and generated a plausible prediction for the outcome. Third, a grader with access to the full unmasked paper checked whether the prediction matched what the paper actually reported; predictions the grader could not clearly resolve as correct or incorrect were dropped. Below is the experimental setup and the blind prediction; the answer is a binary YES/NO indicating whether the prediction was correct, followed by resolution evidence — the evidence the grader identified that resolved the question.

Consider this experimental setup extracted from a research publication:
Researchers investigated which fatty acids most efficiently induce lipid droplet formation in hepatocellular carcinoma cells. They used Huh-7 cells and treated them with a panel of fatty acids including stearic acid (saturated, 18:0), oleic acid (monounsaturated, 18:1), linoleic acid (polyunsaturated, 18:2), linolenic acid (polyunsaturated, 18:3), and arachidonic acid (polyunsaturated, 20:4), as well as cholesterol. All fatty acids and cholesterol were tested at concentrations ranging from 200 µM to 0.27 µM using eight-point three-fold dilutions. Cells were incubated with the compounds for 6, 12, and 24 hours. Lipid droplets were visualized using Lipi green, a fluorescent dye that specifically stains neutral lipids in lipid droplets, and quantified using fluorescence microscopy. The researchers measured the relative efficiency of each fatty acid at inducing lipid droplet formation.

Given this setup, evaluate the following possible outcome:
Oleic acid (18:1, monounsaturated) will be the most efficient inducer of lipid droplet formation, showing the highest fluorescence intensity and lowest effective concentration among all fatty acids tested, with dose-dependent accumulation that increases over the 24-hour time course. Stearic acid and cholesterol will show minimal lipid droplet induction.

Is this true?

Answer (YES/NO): NO